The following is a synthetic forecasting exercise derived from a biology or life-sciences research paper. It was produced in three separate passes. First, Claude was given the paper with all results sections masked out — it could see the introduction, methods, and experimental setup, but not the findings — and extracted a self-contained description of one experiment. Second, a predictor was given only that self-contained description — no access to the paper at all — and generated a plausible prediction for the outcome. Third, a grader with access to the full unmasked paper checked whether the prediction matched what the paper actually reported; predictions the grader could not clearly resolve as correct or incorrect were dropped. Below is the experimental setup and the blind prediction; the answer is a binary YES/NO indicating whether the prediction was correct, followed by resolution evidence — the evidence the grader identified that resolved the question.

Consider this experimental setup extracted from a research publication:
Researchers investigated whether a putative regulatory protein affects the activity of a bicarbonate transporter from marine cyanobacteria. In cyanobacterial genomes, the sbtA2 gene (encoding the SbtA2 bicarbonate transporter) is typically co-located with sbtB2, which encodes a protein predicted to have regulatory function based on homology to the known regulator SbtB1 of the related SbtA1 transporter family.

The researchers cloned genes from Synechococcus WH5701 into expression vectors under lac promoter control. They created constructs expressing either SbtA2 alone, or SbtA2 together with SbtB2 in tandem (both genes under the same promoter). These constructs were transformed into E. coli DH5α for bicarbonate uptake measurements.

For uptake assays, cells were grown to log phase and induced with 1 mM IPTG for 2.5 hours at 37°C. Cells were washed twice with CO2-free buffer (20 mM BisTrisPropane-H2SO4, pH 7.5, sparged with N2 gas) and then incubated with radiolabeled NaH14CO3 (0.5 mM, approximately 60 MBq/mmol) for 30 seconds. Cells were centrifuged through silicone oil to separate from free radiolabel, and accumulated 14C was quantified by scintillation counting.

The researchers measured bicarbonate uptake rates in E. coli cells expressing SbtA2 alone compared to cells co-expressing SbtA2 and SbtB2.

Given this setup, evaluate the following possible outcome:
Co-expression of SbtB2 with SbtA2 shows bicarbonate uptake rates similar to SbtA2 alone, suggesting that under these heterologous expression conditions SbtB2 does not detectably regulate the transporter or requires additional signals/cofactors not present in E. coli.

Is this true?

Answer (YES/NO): NO